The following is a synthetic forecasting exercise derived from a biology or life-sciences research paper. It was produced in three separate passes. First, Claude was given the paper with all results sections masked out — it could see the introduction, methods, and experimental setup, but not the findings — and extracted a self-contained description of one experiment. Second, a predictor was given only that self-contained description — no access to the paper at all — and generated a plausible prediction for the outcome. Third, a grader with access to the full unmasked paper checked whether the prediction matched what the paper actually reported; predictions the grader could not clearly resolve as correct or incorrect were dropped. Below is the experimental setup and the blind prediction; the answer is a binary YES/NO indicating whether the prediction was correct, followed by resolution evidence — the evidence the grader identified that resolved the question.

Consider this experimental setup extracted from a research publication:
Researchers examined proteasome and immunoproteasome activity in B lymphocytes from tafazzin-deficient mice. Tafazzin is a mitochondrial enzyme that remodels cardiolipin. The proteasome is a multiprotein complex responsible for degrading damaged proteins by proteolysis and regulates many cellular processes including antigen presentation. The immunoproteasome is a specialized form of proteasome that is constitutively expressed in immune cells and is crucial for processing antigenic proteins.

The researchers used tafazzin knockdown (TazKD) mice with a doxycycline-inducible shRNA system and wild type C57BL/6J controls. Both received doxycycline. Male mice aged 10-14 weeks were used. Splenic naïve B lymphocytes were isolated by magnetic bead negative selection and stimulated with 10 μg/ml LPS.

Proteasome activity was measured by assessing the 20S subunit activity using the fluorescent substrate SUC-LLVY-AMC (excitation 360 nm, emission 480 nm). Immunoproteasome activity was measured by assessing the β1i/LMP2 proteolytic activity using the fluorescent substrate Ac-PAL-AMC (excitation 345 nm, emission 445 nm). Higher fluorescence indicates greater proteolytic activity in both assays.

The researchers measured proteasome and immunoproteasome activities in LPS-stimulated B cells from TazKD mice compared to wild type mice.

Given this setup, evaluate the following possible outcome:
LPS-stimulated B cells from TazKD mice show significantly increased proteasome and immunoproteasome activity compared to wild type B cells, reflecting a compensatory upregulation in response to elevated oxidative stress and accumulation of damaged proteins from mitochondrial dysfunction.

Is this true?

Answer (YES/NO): NO